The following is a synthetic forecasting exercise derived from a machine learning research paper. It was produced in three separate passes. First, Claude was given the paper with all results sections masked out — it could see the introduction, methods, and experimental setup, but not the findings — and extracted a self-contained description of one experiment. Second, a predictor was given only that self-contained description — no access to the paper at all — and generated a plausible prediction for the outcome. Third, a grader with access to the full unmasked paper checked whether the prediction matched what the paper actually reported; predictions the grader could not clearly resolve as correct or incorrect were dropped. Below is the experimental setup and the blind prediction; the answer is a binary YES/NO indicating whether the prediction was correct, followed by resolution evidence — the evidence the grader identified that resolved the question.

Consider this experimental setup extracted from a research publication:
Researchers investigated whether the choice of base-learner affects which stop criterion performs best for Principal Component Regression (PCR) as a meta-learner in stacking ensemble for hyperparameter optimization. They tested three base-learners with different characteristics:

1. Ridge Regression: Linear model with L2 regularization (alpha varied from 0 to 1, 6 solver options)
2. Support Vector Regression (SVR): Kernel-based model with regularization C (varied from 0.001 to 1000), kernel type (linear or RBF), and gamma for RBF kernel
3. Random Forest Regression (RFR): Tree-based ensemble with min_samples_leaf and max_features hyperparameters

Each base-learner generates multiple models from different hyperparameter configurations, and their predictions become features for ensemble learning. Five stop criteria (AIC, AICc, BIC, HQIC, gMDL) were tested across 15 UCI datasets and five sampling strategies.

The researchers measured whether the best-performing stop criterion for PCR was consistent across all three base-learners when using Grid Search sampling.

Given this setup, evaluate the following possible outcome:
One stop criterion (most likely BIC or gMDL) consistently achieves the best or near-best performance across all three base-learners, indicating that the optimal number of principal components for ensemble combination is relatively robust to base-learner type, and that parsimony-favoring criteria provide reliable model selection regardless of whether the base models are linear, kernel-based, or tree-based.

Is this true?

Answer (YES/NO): NO